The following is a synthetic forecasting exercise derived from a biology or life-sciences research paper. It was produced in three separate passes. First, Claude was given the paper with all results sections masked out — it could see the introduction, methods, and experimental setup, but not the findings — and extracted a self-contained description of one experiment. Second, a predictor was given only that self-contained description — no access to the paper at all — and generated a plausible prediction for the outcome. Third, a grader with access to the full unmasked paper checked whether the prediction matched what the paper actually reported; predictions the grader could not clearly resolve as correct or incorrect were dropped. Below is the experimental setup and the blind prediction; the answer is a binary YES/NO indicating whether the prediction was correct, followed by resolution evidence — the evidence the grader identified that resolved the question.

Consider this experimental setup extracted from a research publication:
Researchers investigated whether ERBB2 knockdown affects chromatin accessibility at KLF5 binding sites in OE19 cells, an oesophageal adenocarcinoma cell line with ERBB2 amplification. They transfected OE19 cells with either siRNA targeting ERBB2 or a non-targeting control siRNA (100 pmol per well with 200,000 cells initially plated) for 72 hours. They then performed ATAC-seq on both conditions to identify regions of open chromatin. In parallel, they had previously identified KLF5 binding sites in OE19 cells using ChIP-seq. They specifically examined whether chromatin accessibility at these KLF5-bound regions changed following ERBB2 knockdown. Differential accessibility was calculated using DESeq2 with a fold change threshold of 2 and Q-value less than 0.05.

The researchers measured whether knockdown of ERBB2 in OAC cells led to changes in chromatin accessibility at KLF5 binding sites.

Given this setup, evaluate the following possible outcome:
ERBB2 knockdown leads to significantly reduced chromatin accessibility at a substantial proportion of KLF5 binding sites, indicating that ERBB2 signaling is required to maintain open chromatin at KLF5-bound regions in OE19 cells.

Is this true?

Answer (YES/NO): NO